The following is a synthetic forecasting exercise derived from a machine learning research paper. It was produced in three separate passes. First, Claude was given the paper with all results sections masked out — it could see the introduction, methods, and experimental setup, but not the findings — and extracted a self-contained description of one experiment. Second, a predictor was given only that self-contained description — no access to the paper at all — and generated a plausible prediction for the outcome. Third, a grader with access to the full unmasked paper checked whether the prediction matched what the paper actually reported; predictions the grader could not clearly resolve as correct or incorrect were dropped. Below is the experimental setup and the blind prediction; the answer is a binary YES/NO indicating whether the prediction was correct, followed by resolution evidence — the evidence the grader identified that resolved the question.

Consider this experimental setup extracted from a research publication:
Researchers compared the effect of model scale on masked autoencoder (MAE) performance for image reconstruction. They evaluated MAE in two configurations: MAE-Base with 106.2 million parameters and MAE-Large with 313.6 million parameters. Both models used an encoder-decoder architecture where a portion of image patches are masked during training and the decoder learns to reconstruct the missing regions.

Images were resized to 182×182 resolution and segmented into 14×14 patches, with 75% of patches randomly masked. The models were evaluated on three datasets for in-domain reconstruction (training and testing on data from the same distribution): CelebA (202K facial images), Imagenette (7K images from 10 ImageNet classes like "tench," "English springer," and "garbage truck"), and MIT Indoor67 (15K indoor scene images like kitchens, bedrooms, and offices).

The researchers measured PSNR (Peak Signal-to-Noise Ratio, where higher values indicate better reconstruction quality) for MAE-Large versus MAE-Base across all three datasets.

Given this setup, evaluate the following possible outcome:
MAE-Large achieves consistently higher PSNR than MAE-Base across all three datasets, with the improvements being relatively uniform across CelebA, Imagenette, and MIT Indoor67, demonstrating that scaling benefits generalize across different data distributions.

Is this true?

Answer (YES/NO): NO